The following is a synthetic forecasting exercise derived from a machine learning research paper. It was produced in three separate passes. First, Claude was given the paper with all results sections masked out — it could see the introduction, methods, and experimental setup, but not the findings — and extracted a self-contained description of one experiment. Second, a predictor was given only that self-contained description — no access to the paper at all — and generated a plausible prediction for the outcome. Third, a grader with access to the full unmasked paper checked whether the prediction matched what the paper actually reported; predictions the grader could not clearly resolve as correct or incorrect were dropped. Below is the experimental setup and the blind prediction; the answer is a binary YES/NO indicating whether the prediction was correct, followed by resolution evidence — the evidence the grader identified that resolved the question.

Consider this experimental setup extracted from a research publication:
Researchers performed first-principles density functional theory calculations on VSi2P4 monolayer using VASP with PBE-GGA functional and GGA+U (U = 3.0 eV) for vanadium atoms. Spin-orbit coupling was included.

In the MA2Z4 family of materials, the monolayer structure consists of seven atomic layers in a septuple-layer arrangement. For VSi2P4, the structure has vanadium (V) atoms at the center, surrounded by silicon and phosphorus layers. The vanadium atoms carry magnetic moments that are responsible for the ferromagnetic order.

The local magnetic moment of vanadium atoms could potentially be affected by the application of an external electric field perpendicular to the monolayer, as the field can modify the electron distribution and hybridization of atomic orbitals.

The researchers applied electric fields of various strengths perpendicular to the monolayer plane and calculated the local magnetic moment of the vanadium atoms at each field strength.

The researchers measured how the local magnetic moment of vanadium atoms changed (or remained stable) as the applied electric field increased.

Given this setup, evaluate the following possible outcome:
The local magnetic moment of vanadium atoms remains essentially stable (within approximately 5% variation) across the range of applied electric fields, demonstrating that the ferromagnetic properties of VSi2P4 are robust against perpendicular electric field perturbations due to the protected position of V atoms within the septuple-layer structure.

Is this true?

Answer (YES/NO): YES